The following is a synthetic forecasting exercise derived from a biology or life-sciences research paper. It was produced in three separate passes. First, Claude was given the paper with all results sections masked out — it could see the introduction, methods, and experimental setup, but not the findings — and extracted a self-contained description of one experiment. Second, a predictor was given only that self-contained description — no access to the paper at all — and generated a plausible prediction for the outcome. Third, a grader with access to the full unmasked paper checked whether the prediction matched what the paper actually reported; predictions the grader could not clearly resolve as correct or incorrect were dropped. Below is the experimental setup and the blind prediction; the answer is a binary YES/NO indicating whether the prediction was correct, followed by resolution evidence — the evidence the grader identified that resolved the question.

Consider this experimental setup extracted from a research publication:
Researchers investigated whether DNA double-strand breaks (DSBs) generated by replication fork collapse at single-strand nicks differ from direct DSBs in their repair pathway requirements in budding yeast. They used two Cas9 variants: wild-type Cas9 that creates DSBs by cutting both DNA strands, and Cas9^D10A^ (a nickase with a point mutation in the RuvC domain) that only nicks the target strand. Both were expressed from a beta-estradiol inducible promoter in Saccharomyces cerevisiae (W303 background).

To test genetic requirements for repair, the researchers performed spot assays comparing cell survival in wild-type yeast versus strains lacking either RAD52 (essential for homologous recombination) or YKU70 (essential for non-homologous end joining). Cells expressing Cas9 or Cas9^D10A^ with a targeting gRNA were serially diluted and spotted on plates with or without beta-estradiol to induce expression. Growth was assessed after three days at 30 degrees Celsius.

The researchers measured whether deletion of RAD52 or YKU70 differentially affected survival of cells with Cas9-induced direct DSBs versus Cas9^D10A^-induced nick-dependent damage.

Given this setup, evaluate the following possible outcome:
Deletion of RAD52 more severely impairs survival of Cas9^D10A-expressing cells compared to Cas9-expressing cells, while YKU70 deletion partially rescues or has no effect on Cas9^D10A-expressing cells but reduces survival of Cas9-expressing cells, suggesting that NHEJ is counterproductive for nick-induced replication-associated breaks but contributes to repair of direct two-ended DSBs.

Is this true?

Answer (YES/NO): NO